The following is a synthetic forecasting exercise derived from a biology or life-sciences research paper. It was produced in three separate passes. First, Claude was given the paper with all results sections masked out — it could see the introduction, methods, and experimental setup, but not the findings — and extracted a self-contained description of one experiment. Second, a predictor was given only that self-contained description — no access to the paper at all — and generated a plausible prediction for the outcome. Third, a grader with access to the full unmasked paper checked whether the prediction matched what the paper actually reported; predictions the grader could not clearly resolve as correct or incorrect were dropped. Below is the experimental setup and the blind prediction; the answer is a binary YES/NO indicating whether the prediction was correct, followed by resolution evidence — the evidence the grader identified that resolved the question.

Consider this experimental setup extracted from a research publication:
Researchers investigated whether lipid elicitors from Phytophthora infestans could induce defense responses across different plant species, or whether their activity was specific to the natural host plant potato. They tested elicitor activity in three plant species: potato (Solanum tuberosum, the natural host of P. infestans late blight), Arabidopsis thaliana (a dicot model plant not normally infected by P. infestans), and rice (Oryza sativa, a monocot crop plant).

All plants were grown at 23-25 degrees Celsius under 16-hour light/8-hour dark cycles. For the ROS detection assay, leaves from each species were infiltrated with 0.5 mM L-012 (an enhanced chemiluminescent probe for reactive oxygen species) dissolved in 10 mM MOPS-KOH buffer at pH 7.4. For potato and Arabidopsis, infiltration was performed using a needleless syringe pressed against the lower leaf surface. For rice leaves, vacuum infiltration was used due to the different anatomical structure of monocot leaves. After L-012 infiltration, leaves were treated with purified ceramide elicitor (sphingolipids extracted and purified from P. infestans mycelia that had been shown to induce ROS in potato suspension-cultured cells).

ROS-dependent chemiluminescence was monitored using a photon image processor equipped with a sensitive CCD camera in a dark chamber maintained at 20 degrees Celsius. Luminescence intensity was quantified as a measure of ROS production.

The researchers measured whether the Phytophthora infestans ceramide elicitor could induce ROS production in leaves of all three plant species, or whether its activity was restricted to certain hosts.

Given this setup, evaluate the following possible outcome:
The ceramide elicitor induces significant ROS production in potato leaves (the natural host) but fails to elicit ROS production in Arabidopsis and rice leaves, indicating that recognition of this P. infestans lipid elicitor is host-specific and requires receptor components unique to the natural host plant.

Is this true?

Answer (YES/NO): NO